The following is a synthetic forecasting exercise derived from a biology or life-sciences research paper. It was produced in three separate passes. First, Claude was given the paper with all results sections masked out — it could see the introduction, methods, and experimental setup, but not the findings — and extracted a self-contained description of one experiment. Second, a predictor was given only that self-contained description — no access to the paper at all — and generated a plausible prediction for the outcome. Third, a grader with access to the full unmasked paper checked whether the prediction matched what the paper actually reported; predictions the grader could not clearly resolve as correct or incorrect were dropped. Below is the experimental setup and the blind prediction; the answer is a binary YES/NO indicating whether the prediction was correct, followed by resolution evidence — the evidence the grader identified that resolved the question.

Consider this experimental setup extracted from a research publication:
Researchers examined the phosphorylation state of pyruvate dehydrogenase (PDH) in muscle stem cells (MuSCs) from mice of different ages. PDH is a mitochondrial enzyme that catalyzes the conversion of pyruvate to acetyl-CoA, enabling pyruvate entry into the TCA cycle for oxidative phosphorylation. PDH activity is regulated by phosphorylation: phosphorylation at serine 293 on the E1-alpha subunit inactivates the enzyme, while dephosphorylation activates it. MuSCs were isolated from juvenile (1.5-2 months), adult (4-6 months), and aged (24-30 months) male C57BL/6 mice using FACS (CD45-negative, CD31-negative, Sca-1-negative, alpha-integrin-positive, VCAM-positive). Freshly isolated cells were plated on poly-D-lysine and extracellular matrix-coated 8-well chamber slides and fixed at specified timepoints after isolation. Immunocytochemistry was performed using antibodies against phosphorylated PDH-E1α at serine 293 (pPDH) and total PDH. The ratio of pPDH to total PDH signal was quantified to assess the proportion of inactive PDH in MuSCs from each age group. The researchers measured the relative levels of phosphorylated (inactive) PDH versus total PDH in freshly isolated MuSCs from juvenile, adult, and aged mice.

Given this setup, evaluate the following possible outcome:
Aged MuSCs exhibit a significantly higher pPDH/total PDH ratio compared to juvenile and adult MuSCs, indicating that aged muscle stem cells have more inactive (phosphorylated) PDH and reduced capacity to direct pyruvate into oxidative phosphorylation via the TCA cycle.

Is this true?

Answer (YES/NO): YES